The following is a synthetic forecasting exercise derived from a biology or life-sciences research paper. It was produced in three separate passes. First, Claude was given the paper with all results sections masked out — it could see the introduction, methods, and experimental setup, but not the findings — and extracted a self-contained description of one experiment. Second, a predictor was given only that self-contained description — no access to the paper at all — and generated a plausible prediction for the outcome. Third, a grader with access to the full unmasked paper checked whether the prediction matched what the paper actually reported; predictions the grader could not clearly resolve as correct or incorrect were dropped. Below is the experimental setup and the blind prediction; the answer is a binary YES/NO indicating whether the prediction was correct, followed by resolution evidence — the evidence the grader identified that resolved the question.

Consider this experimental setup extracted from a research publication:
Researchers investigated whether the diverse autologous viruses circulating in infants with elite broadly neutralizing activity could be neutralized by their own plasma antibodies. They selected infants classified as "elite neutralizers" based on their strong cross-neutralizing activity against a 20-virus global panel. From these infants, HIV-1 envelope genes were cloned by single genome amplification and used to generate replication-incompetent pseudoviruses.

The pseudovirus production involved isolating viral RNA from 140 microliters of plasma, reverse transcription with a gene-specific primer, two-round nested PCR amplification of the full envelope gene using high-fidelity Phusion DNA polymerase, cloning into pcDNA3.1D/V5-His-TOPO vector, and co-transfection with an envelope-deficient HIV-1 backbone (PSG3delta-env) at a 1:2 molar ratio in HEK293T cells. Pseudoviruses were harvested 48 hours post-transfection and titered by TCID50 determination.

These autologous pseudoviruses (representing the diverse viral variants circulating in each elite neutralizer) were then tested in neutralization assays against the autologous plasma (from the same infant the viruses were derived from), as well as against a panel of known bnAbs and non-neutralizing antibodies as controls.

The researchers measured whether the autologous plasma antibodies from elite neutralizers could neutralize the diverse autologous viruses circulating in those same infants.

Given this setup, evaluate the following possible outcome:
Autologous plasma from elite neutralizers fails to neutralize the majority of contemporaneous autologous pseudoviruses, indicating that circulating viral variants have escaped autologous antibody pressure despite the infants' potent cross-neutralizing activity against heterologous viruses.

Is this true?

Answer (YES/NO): NO